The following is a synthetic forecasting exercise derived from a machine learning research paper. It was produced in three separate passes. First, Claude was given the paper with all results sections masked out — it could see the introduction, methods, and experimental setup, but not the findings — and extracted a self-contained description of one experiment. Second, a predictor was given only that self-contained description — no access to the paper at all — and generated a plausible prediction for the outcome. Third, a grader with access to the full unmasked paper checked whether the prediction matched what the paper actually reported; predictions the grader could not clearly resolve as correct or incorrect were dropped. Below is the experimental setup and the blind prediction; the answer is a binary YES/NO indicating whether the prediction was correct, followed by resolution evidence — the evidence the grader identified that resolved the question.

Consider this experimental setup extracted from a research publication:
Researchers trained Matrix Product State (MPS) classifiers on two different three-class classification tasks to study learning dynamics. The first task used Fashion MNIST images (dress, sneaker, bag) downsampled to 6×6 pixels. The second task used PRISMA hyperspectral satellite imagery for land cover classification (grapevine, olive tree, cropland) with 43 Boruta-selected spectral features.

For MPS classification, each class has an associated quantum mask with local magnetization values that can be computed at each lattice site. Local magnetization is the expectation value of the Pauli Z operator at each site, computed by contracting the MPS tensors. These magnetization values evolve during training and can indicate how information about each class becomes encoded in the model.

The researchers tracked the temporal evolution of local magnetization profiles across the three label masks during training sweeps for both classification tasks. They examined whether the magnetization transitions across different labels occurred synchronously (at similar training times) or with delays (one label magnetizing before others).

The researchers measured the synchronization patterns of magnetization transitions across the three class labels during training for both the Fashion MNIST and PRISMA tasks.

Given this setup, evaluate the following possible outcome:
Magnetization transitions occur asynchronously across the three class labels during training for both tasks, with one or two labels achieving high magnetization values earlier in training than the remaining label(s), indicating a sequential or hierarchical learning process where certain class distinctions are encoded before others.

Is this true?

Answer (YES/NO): NO